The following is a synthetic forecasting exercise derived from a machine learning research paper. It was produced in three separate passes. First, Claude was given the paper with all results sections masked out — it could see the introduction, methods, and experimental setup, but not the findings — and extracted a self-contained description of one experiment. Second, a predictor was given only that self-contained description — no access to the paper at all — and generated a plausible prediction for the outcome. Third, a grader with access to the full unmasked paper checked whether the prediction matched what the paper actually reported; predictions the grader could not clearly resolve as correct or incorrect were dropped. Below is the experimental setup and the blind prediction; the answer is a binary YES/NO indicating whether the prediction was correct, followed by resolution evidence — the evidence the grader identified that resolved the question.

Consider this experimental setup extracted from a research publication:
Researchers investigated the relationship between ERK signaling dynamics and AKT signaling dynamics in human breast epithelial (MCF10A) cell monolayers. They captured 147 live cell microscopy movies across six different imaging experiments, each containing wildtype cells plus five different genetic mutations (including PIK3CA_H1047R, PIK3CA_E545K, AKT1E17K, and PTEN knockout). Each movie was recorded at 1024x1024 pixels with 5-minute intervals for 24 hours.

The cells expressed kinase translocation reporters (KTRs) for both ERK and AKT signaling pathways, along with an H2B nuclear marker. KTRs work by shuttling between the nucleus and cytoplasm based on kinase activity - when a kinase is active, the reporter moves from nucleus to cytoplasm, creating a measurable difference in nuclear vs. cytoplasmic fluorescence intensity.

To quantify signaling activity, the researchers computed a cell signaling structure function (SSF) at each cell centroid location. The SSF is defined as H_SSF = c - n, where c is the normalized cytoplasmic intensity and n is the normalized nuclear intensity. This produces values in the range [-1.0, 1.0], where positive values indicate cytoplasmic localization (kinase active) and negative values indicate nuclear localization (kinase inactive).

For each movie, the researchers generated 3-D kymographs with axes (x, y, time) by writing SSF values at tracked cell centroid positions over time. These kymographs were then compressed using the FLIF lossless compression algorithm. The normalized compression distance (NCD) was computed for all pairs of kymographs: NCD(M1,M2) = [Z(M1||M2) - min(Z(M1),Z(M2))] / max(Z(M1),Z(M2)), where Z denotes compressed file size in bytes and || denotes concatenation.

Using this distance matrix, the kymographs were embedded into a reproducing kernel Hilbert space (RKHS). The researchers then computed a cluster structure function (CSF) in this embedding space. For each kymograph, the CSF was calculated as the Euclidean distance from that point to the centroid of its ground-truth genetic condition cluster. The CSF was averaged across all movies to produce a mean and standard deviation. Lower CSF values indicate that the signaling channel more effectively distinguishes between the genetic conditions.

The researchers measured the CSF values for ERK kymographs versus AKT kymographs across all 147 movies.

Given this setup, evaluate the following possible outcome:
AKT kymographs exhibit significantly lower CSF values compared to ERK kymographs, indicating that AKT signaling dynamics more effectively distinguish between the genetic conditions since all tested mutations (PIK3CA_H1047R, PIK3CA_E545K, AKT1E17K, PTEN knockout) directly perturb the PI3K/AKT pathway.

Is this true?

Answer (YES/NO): NO